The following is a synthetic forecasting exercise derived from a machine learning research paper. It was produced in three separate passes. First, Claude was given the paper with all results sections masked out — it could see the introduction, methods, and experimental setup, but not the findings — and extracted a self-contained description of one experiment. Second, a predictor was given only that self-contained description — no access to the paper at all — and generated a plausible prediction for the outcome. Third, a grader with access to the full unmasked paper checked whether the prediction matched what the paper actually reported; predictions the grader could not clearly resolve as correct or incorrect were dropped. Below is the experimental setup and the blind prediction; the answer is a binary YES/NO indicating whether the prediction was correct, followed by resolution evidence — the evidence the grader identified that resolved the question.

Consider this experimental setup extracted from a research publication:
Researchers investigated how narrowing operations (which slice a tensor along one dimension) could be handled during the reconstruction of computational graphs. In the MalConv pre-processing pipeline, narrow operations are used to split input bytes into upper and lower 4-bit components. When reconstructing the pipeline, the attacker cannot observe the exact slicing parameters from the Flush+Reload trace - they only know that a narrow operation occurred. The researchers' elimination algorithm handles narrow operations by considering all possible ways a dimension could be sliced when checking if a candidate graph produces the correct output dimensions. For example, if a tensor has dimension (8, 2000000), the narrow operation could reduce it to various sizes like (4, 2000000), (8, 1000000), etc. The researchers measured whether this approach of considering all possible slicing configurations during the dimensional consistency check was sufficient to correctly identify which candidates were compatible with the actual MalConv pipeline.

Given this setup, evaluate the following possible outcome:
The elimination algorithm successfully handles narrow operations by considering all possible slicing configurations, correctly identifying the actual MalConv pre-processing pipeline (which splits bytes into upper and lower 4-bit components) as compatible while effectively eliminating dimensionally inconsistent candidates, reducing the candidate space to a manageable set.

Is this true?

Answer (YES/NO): YES